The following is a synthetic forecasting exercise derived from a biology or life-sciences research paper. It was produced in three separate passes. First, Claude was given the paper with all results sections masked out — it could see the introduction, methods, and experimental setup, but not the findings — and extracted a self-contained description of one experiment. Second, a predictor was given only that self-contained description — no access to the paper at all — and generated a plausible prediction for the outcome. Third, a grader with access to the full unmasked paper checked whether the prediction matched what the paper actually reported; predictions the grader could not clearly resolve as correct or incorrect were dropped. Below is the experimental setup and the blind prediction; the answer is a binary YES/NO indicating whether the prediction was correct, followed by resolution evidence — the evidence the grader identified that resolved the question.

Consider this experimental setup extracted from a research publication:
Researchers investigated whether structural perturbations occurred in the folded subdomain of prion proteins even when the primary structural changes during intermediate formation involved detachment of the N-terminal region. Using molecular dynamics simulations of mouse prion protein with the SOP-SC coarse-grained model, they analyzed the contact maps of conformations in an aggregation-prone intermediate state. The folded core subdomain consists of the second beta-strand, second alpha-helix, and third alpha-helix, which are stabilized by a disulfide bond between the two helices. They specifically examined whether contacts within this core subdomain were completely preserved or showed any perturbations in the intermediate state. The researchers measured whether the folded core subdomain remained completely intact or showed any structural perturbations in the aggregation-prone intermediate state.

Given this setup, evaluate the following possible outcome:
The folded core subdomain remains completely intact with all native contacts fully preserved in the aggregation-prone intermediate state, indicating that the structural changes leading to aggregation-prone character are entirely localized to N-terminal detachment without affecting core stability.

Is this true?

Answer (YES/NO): NO